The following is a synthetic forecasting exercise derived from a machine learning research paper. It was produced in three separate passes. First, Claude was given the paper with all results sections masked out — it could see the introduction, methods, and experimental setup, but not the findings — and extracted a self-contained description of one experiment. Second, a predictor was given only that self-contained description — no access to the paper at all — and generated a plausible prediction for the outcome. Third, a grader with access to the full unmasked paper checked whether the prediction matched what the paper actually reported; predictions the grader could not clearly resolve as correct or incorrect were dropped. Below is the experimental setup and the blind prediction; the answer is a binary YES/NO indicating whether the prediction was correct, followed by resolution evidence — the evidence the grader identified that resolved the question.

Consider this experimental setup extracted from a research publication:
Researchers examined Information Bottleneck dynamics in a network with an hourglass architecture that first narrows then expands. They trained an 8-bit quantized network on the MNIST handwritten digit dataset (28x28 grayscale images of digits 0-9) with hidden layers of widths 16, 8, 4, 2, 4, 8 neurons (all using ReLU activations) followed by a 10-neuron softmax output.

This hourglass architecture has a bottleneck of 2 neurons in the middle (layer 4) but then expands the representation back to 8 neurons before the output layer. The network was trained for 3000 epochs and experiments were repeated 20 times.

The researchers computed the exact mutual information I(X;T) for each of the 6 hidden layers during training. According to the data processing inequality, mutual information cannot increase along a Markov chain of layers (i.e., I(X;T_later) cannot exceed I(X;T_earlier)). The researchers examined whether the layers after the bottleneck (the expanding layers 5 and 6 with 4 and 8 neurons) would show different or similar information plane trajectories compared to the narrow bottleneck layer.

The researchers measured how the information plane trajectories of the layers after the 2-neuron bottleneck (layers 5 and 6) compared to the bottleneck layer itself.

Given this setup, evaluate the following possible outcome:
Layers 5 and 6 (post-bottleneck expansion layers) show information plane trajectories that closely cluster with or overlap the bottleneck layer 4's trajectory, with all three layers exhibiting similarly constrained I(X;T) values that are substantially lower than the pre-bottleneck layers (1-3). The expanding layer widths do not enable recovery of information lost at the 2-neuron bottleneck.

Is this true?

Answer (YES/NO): YES